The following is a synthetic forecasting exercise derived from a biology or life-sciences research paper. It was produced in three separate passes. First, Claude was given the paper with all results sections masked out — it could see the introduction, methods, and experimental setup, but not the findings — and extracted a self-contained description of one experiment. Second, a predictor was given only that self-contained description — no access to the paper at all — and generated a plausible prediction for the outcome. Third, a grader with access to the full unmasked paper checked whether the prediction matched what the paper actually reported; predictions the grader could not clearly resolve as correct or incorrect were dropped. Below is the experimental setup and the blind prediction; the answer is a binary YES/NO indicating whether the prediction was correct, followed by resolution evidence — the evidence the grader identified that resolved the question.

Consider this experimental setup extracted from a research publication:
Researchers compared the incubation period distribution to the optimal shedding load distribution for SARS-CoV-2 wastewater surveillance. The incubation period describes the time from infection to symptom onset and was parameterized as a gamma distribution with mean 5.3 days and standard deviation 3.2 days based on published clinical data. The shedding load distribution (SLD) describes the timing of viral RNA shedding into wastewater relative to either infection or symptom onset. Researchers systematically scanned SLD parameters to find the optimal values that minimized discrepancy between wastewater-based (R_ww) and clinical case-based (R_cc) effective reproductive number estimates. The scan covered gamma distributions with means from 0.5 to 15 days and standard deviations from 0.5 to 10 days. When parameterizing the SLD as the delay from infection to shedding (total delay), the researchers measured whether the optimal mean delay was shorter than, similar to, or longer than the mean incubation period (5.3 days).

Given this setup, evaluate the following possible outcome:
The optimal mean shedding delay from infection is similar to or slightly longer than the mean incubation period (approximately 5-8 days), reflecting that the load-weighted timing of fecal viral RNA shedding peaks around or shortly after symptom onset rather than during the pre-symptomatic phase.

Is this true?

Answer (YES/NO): YES